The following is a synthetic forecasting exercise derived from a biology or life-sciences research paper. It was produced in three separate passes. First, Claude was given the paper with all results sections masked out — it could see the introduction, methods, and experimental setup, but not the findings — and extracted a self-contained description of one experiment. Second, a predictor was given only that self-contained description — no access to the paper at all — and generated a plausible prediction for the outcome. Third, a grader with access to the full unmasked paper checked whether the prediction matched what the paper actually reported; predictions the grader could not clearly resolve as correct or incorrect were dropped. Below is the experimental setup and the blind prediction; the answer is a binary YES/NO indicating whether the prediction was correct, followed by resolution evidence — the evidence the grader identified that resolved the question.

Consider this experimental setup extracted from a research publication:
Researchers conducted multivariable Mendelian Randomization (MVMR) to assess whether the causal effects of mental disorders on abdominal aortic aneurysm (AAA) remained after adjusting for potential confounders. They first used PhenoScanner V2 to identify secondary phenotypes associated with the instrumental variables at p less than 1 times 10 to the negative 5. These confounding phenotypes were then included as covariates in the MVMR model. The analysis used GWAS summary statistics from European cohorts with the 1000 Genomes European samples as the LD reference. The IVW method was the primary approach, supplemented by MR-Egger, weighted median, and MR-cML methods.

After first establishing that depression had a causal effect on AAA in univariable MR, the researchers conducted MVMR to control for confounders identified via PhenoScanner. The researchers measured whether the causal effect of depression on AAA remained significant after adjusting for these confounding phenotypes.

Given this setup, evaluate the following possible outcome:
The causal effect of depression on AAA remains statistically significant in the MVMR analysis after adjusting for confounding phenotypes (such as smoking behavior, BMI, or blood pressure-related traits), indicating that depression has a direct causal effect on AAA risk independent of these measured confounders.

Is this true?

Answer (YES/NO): YES